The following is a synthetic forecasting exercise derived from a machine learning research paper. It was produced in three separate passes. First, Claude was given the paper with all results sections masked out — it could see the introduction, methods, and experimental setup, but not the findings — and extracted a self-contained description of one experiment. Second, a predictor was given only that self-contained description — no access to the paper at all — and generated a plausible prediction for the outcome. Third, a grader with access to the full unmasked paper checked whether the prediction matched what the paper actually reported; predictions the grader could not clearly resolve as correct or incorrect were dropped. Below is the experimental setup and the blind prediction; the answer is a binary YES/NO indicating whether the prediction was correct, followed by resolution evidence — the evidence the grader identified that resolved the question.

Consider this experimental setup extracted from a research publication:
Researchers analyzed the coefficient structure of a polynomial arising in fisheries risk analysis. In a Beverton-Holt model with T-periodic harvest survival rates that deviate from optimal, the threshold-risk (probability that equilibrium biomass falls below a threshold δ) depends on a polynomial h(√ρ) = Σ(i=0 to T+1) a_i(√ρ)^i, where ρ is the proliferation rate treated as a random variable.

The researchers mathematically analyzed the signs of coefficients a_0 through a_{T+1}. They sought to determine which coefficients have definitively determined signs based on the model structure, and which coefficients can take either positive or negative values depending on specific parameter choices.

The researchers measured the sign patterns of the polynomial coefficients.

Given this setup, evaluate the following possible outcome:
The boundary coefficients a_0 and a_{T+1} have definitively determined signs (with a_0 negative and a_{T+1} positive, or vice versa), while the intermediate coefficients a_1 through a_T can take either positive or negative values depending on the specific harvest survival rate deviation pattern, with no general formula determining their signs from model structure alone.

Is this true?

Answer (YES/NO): NO